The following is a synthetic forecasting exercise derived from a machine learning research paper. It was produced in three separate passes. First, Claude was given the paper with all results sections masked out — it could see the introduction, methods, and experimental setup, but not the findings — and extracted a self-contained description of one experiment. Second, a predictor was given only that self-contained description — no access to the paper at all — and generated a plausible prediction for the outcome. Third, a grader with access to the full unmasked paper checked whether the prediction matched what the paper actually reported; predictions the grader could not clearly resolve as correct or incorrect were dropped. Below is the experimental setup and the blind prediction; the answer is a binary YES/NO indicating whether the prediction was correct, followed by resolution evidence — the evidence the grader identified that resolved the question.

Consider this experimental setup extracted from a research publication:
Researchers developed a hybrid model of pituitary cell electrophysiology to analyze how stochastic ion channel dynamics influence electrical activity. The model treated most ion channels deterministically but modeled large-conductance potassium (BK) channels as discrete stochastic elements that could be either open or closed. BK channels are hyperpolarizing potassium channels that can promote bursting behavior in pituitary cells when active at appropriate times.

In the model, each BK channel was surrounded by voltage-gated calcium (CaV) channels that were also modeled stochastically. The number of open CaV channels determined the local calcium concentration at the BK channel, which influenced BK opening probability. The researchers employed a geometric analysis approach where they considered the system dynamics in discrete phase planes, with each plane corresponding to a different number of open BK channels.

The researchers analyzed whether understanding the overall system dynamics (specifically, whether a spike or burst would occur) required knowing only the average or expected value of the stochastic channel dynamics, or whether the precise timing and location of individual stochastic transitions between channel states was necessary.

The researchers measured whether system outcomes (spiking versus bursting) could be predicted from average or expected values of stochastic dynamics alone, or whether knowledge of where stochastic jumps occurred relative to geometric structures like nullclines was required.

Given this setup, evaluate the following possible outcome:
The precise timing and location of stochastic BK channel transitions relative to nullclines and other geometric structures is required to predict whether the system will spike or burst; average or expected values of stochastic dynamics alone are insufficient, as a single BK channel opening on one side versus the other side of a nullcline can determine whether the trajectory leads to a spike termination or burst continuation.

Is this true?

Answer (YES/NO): YES